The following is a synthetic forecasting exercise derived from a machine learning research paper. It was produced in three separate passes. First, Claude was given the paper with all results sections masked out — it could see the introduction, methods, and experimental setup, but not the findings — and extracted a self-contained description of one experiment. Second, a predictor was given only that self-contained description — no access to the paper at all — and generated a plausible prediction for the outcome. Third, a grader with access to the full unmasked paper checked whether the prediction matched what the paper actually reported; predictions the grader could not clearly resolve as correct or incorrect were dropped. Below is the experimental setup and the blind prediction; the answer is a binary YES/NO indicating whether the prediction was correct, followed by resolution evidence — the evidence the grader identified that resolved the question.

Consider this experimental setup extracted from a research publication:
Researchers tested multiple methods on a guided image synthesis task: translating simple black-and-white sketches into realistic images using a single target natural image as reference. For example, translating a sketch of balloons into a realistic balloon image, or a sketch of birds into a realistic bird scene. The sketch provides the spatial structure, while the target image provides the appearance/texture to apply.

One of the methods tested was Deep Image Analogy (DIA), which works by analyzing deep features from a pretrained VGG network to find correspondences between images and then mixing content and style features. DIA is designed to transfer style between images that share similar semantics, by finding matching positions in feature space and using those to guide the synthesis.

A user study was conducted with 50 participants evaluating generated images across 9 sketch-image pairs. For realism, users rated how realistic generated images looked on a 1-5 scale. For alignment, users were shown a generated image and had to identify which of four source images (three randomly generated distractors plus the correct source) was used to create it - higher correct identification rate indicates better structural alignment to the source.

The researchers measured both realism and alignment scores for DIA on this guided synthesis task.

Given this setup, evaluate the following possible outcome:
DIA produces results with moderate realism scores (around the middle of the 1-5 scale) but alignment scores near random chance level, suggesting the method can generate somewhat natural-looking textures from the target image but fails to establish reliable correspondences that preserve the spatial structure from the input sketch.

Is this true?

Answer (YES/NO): NO